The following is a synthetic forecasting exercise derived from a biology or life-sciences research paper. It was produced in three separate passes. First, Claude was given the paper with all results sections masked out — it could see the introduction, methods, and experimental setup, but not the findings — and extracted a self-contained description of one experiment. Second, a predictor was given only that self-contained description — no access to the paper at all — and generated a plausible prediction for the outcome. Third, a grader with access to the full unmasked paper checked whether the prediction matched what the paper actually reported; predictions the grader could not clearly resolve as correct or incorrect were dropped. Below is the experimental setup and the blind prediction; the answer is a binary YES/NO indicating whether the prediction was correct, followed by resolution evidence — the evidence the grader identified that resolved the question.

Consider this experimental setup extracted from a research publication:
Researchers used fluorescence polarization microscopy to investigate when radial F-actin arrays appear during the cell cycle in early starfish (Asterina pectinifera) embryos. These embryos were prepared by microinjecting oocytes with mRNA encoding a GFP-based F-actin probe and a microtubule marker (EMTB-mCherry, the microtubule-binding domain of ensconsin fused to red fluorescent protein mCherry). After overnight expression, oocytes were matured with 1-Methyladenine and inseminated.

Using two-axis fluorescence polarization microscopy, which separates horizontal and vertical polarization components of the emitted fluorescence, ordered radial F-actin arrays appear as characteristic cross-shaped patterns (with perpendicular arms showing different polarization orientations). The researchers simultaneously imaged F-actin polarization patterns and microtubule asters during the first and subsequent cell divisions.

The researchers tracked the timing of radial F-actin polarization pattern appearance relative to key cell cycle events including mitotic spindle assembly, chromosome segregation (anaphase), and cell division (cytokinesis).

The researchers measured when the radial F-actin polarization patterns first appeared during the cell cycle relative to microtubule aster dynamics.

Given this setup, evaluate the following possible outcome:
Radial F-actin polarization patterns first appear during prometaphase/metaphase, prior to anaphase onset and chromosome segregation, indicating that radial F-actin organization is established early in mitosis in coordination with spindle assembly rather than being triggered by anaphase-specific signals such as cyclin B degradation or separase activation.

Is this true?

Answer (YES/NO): NO